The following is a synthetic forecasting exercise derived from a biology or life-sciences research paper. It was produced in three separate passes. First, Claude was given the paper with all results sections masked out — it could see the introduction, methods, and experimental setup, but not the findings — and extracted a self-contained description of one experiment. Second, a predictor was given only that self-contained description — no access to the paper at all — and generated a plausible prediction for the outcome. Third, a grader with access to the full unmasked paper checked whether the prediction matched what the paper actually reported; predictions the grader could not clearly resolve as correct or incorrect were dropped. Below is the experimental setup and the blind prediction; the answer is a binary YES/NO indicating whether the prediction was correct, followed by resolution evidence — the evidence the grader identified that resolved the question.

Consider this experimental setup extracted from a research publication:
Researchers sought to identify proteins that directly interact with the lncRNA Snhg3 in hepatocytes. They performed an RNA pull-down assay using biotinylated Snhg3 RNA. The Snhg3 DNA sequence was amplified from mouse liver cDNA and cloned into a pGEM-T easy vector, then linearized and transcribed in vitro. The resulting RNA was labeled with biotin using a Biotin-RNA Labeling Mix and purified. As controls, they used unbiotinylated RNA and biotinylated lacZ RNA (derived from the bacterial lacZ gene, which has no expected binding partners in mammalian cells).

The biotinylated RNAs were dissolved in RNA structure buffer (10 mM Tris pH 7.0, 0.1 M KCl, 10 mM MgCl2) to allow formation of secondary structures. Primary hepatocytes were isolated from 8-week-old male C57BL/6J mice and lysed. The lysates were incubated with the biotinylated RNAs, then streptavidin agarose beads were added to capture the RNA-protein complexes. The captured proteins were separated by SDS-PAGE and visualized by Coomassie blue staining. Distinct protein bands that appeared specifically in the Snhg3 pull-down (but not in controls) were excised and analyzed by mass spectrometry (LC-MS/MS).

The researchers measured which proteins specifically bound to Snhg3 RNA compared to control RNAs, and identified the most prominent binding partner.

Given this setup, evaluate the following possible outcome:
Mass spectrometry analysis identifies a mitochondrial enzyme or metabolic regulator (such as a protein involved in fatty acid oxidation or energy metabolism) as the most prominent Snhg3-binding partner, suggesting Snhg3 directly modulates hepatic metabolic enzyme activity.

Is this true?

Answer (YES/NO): NO